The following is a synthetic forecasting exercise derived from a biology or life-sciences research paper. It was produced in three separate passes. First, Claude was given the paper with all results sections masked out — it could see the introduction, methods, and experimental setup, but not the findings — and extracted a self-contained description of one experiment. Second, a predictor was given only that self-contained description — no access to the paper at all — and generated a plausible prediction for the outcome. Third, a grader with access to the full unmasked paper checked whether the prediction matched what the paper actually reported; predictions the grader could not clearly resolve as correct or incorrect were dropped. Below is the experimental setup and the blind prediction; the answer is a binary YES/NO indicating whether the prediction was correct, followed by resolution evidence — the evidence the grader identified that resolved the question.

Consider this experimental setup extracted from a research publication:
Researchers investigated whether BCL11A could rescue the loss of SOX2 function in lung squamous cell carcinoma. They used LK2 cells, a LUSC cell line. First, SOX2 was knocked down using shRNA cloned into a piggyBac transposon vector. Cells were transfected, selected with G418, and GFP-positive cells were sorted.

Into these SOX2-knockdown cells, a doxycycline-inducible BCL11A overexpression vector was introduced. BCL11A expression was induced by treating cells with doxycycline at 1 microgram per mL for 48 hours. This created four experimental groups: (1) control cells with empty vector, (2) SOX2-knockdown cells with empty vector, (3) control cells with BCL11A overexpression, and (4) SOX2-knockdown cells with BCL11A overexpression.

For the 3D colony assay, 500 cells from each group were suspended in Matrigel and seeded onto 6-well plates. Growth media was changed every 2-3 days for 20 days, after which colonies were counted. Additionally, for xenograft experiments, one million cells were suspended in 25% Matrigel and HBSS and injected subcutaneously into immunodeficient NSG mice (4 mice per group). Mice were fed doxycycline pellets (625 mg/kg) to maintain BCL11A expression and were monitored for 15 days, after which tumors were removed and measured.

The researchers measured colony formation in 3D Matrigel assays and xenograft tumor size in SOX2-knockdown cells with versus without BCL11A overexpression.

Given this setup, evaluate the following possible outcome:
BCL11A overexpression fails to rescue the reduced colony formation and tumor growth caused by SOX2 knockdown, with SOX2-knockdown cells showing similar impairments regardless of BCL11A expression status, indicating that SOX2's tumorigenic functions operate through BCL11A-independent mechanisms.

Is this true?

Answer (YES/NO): NO